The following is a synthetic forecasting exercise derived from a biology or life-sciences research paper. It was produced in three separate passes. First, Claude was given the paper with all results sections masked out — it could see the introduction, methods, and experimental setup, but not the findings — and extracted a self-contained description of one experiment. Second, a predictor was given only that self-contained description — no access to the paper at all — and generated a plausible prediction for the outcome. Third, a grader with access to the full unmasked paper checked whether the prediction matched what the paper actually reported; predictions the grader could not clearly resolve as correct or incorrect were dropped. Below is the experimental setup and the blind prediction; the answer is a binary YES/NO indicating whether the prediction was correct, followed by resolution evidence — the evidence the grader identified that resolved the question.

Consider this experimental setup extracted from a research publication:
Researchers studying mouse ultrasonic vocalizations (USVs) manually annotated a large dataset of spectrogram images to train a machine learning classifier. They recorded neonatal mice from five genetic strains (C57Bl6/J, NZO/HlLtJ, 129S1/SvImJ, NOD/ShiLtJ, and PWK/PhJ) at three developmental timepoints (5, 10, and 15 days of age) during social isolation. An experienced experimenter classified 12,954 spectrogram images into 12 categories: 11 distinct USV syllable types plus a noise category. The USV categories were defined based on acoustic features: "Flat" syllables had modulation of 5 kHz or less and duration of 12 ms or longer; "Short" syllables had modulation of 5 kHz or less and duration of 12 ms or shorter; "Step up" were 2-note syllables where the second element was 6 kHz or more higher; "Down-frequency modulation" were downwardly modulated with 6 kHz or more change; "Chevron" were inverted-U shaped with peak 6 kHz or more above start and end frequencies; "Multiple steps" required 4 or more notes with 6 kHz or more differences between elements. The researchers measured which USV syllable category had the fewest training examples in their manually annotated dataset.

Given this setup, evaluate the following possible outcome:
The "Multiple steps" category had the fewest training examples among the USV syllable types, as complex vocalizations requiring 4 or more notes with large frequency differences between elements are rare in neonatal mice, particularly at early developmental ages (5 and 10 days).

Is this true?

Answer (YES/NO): YES